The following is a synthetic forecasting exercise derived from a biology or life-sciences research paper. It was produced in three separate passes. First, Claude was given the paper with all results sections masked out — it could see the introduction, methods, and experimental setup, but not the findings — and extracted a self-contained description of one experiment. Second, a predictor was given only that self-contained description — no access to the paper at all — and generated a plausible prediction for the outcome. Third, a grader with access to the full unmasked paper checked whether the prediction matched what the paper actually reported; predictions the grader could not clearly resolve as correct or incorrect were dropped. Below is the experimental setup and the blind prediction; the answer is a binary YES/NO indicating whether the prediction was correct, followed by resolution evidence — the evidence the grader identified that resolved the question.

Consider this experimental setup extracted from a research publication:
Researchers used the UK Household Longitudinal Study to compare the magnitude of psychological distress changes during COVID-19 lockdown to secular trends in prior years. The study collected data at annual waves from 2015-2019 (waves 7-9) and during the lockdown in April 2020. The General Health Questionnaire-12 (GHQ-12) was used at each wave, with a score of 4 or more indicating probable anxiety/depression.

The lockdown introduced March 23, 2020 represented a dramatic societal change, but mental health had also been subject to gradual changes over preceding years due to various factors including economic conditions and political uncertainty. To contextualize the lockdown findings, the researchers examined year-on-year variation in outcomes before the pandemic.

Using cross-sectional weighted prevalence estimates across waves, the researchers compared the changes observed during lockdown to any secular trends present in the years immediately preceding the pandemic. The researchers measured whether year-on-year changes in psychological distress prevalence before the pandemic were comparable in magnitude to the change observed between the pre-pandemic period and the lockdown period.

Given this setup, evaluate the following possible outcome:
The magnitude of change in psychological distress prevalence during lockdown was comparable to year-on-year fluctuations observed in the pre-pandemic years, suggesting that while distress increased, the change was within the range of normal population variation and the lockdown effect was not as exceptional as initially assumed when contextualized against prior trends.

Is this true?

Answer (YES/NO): NO